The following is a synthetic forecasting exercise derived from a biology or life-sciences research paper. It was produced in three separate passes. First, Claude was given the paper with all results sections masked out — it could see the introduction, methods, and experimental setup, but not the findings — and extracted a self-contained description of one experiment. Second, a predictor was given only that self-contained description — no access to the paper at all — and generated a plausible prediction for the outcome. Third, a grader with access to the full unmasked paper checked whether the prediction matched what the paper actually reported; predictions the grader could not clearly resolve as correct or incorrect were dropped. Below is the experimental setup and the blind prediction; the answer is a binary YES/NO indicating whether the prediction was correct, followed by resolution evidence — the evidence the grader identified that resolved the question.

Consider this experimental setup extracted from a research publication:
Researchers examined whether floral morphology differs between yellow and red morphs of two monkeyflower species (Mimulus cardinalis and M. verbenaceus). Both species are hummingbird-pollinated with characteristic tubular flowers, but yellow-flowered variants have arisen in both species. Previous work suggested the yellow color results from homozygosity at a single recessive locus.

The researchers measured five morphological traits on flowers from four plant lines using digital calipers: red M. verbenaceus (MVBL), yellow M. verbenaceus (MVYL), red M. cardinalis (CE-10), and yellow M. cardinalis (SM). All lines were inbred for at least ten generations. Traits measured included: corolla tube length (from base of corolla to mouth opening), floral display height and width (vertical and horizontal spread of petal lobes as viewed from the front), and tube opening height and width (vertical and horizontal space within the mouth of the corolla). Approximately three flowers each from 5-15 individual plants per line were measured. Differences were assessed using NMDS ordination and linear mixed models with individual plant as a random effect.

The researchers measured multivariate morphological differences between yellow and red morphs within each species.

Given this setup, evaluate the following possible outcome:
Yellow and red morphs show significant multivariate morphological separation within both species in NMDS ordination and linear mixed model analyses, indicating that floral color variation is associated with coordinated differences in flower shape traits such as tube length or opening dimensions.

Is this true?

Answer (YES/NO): NO